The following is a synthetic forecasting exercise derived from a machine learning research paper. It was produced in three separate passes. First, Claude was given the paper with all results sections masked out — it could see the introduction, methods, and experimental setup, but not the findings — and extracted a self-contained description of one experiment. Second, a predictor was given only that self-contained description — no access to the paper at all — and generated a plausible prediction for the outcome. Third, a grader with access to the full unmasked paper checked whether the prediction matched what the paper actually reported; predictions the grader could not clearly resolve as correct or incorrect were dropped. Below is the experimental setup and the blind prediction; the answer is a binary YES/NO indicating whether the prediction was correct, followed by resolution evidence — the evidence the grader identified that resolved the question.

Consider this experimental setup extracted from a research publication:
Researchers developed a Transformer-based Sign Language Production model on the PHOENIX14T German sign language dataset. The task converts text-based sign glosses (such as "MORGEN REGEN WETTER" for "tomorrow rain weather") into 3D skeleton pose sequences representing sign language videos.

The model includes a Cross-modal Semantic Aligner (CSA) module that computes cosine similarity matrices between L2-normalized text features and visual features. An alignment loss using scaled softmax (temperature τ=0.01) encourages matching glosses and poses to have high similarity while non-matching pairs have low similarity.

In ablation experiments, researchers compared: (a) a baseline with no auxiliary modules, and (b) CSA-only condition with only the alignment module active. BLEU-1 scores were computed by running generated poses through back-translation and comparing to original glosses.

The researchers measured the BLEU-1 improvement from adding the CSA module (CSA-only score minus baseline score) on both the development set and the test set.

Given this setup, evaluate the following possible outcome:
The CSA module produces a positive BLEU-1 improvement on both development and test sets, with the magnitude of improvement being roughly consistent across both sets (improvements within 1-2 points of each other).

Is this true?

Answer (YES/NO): YES